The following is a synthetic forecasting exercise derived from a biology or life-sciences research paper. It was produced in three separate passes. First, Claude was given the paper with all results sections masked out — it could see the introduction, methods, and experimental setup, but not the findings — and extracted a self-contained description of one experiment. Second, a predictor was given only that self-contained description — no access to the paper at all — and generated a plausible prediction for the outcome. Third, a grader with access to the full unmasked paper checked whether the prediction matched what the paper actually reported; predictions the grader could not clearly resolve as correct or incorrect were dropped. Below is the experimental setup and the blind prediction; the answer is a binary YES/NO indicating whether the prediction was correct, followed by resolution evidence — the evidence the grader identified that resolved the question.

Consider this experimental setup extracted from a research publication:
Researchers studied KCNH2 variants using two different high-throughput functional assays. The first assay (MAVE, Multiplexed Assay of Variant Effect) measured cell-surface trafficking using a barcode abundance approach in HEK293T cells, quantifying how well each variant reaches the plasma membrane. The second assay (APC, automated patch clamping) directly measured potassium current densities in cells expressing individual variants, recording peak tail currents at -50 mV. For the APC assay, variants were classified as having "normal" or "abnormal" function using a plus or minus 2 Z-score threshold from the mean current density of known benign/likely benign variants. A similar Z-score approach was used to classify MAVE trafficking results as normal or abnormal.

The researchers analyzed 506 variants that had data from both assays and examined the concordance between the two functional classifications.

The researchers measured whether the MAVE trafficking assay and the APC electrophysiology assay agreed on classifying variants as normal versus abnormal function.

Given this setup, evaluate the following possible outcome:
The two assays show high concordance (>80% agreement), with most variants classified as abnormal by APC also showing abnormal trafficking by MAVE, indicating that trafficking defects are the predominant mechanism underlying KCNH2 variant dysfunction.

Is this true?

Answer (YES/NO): YES